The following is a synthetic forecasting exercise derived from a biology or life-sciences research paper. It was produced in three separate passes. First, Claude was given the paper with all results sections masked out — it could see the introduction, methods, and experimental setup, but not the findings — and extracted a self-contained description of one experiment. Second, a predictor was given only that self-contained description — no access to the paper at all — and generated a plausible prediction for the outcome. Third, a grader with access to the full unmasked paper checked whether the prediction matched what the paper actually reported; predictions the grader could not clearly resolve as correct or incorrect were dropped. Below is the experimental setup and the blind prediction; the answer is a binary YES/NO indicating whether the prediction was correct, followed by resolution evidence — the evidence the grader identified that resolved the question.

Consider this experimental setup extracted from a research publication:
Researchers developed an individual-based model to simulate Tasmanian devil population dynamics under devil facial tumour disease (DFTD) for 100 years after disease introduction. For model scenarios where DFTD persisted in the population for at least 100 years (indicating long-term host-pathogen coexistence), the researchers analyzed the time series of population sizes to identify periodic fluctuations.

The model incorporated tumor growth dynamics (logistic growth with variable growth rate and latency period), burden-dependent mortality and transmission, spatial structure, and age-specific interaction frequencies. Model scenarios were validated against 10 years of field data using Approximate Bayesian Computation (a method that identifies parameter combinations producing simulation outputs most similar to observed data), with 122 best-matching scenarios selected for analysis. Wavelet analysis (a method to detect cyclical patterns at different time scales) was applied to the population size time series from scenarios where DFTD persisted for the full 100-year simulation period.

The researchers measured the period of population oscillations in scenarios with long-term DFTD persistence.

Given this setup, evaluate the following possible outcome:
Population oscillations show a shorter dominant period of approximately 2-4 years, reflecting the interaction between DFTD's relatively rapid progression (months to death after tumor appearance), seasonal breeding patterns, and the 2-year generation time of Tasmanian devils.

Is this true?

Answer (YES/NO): NO